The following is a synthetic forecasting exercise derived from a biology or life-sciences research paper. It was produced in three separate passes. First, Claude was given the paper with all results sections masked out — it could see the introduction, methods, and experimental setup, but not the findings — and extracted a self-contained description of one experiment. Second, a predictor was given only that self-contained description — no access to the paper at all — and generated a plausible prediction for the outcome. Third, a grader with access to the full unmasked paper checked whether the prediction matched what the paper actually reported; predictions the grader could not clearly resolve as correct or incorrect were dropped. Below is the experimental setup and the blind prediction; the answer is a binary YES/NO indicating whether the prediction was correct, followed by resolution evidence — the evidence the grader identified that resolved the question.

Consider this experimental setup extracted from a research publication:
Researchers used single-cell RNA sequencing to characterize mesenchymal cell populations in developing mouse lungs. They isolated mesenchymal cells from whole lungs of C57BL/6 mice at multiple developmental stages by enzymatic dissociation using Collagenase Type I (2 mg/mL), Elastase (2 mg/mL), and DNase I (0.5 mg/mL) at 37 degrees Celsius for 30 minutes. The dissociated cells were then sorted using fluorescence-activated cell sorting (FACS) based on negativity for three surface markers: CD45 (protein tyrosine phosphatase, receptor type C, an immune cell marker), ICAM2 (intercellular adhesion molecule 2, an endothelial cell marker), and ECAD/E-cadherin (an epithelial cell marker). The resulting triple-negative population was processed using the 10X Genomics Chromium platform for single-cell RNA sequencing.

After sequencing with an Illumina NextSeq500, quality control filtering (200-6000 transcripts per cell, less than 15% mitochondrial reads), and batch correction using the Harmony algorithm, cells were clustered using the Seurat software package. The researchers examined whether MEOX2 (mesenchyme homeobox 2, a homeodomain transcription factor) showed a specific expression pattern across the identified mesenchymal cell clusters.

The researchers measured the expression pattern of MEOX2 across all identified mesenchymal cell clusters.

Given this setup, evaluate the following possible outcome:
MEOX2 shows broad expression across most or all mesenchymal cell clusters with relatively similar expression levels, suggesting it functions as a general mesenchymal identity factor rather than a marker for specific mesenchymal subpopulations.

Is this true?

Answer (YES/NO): NO